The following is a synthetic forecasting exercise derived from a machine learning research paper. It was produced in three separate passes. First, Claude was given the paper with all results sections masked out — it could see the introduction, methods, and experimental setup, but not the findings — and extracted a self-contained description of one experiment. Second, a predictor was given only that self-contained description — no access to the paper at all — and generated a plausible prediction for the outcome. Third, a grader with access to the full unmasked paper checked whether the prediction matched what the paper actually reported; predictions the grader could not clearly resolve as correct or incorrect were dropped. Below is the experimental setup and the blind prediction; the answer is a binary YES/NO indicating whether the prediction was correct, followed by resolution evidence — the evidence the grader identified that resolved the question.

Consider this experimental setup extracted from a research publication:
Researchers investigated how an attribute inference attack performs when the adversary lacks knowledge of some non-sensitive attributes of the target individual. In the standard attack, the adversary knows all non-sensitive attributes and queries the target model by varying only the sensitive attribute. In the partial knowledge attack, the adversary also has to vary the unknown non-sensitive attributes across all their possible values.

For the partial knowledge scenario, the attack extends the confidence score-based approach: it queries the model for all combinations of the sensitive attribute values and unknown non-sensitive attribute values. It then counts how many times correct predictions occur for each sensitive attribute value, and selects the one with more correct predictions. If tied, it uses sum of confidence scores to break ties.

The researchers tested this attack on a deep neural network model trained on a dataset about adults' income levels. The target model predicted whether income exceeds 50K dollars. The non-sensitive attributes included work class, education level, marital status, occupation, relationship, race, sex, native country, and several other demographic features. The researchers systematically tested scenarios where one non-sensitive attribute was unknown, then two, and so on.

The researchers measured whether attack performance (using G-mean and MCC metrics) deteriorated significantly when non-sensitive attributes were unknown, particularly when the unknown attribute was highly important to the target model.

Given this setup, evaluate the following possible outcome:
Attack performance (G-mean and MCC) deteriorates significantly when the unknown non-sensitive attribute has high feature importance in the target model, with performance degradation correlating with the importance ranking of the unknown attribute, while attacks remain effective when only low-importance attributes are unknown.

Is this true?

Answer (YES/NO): NO